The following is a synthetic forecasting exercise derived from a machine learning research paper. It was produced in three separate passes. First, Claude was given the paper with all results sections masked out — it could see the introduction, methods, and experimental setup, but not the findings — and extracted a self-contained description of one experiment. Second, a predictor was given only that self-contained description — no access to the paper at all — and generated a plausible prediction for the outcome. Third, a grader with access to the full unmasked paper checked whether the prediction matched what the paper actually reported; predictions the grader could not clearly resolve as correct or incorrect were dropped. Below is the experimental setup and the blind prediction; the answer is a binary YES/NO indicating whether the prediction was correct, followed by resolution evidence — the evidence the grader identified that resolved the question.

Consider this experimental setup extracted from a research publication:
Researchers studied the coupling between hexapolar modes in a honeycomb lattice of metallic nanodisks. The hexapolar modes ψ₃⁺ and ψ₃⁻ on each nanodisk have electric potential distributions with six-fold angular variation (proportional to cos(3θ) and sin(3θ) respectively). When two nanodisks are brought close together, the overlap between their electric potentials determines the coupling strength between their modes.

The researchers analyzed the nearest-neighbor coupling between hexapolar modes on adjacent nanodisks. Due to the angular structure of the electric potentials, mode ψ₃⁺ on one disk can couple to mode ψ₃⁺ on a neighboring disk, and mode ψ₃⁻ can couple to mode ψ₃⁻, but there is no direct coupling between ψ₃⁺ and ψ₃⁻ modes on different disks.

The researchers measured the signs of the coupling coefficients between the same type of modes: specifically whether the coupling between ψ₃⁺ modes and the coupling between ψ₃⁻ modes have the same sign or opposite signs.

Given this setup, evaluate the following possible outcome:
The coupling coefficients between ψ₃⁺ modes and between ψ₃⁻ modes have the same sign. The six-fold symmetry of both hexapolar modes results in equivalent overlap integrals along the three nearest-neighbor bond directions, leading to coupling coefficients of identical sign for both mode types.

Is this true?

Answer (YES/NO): NO